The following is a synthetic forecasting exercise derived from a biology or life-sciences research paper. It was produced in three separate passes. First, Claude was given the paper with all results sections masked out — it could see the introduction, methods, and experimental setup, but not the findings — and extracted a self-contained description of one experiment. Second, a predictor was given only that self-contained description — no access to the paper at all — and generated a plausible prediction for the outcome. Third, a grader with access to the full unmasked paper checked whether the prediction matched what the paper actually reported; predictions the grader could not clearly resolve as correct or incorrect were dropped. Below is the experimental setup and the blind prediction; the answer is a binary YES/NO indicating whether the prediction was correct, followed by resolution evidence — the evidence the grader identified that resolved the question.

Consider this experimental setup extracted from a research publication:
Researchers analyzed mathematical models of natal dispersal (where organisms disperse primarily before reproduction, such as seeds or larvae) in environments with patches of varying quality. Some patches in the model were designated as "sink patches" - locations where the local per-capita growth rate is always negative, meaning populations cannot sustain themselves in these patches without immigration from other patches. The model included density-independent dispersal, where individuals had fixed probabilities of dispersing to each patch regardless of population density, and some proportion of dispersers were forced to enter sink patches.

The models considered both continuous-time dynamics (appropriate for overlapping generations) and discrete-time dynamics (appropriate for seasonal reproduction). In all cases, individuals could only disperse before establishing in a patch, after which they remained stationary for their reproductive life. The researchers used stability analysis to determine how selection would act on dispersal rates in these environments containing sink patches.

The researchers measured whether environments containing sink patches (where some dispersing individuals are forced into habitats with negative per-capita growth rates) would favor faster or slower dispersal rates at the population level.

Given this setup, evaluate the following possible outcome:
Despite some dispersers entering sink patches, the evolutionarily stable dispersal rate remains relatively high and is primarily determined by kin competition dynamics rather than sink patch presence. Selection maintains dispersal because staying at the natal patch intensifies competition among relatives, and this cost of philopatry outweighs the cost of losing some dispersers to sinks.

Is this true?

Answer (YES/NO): NO